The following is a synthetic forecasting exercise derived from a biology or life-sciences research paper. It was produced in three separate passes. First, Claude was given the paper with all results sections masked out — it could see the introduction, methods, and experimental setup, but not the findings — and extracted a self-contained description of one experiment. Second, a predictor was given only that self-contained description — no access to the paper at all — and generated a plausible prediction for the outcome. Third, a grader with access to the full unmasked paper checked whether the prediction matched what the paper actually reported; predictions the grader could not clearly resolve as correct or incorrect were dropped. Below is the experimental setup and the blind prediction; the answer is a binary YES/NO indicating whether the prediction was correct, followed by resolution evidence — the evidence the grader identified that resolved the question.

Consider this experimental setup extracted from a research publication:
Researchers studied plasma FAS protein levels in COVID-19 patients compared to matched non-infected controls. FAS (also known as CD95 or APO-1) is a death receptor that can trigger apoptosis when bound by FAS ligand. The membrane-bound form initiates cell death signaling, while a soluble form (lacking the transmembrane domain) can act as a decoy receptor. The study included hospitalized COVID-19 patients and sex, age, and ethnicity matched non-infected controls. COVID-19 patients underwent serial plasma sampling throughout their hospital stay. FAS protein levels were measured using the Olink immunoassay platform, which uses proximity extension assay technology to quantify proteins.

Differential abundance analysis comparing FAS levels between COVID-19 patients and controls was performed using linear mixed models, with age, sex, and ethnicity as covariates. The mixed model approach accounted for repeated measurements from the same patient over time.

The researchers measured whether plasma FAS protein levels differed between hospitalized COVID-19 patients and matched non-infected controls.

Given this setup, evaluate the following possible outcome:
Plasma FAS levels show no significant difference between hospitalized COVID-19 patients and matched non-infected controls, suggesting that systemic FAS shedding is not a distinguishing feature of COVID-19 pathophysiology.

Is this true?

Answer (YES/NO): YES